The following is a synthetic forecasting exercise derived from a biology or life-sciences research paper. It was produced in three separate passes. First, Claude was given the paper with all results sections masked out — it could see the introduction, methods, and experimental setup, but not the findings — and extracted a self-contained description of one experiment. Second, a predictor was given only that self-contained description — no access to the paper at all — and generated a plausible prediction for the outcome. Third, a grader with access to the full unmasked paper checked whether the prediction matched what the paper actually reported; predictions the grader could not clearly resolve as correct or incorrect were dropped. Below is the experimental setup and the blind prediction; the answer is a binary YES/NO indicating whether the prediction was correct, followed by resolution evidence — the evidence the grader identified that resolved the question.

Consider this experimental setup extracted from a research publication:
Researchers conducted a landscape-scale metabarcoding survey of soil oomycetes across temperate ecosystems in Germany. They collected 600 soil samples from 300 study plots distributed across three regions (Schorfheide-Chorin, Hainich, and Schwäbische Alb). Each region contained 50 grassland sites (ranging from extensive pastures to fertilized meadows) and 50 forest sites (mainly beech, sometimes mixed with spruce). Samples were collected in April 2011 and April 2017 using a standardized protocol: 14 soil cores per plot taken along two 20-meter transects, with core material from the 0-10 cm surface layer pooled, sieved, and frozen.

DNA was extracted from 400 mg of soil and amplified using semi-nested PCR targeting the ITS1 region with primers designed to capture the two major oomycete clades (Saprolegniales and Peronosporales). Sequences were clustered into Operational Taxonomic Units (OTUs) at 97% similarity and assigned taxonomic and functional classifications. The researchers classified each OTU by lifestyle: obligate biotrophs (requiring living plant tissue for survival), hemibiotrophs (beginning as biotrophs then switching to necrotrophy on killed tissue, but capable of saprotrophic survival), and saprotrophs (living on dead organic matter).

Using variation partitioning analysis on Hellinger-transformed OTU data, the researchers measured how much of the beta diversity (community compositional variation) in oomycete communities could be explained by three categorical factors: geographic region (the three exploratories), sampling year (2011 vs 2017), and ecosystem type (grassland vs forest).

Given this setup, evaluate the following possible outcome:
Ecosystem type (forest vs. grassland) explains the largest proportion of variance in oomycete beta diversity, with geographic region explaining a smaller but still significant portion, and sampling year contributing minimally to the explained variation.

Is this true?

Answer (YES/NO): YES